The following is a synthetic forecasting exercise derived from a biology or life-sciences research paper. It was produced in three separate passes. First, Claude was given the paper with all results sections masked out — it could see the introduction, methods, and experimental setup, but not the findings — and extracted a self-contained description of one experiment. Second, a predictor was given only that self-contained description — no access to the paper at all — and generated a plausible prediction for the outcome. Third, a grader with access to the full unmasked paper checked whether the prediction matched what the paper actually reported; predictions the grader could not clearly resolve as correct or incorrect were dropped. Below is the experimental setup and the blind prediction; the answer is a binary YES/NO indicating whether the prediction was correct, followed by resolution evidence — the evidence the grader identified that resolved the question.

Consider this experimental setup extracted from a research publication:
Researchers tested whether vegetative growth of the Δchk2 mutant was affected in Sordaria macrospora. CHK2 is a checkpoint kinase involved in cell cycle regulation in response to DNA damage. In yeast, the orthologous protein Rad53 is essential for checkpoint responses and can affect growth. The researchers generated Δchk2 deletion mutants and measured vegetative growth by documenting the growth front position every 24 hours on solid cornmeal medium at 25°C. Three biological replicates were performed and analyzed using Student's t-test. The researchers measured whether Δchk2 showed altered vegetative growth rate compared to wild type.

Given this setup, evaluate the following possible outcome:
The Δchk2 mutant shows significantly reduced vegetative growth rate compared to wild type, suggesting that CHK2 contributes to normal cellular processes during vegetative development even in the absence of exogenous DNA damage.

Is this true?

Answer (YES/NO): NO